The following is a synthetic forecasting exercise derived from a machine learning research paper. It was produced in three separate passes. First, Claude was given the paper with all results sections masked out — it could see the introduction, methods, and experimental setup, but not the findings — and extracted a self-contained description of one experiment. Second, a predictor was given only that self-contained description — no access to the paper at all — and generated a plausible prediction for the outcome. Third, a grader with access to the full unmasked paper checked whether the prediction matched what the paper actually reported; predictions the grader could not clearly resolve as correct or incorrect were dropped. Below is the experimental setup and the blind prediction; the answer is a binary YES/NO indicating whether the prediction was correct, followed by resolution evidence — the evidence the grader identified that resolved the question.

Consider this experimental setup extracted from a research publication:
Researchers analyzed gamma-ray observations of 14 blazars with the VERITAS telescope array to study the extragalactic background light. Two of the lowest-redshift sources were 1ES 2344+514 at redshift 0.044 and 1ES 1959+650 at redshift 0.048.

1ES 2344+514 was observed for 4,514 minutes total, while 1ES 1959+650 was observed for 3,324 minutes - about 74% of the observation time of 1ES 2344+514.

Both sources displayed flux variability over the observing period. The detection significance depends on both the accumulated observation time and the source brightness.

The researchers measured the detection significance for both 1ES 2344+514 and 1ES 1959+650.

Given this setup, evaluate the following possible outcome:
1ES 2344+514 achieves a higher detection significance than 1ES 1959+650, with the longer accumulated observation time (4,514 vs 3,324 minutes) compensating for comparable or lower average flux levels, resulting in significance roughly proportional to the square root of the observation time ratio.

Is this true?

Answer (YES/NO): NO